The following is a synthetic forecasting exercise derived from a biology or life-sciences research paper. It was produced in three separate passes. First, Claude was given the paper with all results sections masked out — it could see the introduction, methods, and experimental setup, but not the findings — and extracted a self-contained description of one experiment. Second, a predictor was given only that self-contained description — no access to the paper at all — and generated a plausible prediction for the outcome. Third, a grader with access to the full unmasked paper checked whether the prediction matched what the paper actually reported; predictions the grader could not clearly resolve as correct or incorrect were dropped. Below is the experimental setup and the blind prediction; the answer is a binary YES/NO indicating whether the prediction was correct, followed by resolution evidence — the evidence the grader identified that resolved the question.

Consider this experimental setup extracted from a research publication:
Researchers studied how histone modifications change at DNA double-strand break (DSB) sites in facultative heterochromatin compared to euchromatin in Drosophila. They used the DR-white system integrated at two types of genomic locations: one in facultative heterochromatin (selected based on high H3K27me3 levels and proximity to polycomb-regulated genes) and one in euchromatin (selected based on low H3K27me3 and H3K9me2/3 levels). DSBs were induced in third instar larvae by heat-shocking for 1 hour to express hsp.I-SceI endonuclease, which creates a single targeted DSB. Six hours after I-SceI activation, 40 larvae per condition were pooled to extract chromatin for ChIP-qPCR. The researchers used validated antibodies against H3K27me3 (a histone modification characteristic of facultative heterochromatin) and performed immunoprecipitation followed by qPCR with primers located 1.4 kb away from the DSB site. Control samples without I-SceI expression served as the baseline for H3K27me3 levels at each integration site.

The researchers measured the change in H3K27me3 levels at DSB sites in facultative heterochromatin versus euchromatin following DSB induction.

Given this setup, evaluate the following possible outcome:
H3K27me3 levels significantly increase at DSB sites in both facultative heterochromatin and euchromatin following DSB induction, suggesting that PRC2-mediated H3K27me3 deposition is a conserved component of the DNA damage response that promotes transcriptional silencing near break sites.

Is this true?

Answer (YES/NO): NO